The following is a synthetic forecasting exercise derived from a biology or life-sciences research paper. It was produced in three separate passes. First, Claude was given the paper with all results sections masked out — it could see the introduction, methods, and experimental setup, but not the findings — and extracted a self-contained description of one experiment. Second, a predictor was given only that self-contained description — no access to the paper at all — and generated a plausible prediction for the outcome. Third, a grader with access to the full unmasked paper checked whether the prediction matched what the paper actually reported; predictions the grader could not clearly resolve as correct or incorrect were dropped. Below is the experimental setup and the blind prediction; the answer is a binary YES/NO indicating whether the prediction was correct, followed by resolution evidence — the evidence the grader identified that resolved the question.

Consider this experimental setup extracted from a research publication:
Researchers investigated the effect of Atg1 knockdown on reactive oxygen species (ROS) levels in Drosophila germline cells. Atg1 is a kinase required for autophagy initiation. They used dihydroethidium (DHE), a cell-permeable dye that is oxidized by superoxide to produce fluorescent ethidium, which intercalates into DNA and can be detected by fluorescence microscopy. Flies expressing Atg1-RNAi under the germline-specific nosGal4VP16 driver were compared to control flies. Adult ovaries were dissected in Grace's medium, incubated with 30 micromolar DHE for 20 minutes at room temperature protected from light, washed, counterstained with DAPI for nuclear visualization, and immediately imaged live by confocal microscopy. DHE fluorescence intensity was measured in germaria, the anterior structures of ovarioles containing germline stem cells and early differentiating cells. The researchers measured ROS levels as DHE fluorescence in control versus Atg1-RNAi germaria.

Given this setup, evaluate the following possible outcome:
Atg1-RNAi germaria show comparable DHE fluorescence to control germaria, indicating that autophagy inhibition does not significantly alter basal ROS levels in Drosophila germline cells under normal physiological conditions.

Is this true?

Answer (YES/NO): NO